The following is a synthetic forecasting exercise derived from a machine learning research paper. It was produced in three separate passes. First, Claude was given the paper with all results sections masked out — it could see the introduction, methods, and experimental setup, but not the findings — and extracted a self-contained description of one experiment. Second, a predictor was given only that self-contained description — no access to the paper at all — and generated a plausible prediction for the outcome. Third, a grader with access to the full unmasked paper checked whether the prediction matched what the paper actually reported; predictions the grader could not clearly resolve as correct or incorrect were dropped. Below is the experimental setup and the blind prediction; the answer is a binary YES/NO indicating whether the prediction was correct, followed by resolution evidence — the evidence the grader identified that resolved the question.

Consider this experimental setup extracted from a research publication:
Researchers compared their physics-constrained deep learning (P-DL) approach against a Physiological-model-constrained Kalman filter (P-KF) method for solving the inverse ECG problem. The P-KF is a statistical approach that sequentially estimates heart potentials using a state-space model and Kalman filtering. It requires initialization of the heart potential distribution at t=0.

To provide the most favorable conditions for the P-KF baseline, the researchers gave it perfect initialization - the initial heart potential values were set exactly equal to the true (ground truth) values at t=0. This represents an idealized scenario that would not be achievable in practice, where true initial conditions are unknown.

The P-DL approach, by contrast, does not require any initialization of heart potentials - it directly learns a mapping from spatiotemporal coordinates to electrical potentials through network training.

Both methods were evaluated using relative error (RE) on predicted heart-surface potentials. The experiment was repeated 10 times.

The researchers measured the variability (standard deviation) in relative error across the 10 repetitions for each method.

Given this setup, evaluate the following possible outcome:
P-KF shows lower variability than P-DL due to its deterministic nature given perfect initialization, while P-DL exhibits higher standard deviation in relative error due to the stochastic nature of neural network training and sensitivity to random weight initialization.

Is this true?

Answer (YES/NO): YES